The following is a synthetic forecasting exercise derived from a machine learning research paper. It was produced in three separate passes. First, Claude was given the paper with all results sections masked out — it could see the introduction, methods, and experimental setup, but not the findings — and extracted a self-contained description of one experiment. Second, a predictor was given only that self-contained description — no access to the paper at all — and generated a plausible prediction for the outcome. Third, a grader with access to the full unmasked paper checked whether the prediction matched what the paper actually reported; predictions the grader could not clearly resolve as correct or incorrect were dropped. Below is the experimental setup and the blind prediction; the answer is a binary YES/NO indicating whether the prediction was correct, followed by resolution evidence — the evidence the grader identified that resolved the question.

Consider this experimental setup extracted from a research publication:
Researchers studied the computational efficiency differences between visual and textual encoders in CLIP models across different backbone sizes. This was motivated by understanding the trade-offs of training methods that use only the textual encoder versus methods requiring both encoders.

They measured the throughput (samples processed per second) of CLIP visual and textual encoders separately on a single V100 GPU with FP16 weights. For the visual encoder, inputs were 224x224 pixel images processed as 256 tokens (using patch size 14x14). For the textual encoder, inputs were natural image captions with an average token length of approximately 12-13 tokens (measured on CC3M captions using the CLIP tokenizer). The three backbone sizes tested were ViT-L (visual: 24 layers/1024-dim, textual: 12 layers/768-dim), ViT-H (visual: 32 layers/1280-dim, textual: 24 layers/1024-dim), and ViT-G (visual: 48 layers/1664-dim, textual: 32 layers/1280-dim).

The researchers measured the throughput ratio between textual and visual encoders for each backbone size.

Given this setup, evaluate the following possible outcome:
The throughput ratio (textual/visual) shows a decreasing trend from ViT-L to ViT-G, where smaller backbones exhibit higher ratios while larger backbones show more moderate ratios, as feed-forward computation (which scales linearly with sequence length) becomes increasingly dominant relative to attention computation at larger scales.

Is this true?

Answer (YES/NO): YES